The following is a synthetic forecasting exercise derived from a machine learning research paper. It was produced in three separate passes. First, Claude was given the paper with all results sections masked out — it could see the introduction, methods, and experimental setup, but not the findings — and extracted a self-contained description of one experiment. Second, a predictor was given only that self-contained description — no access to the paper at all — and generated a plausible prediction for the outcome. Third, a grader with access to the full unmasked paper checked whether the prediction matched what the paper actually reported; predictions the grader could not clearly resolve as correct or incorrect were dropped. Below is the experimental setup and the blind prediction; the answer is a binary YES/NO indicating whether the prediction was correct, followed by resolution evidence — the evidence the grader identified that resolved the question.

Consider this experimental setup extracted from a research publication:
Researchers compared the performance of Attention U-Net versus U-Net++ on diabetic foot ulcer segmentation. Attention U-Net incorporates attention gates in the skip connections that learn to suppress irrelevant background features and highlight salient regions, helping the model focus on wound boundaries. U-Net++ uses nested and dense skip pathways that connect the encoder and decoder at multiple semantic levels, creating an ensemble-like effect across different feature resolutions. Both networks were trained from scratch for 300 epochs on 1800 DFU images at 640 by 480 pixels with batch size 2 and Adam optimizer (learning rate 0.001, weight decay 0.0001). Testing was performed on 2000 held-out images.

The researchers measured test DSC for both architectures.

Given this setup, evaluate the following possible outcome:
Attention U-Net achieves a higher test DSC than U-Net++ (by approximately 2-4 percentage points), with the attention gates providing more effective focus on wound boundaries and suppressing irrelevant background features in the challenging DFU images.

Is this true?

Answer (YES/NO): NO